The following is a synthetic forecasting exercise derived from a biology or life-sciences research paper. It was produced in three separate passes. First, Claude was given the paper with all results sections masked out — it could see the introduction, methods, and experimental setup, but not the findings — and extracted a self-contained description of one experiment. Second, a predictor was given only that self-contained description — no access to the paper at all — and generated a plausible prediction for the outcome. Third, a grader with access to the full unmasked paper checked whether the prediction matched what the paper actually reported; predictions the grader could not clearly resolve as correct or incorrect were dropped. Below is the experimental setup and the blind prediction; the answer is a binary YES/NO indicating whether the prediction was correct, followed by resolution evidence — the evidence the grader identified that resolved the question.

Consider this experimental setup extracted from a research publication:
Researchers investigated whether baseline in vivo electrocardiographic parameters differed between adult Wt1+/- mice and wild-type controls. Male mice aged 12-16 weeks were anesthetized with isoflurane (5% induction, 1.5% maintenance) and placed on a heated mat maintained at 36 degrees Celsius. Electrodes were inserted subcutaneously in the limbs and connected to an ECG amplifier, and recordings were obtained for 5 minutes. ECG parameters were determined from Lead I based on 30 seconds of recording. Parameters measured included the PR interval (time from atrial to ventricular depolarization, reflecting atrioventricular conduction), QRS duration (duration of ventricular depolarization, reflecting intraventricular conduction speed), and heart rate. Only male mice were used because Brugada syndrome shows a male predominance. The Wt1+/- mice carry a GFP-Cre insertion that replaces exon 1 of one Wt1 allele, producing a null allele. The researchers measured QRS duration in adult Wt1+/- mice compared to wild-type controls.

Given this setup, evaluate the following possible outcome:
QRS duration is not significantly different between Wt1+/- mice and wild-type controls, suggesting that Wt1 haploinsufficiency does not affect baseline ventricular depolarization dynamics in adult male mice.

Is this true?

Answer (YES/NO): YES